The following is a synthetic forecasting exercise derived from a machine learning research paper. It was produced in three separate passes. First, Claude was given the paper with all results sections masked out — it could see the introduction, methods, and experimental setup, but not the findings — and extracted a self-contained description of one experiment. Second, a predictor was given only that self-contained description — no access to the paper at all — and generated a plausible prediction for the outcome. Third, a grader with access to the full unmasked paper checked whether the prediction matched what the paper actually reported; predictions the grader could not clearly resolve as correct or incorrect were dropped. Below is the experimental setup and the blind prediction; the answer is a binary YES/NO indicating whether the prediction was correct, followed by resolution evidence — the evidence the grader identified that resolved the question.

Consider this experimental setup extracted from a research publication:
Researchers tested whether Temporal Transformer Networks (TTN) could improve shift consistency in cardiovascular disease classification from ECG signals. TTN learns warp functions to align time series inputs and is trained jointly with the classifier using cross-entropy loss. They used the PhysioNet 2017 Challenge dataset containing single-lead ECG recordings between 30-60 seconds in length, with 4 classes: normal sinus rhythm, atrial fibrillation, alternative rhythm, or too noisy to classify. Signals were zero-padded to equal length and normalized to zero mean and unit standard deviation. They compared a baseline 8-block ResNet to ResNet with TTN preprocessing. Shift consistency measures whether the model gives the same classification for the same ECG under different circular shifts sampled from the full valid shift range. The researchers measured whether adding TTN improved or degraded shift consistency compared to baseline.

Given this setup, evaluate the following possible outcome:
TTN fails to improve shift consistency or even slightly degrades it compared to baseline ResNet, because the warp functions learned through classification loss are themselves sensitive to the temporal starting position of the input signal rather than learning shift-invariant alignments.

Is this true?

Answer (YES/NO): YES